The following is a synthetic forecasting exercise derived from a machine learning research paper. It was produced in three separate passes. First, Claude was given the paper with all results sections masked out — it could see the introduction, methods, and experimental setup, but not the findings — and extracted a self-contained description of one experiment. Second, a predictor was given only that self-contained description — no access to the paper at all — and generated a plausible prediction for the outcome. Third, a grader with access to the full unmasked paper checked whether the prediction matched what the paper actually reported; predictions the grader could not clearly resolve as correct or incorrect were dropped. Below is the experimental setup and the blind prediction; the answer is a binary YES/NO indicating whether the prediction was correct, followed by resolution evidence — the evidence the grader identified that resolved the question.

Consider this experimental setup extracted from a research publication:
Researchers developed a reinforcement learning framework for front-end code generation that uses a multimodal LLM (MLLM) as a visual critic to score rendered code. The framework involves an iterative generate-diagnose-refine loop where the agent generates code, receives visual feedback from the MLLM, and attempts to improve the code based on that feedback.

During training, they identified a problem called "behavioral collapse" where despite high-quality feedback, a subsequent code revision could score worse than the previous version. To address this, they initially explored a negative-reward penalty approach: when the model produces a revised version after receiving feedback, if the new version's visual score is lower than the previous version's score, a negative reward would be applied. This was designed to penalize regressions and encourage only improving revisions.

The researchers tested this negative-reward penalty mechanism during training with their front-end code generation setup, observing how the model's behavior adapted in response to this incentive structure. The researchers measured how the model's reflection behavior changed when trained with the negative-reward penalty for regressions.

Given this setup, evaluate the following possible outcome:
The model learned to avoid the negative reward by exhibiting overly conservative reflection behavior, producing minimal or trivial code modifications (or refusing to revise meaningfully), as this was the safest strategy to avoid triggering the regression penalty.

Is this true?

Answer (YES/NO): YES